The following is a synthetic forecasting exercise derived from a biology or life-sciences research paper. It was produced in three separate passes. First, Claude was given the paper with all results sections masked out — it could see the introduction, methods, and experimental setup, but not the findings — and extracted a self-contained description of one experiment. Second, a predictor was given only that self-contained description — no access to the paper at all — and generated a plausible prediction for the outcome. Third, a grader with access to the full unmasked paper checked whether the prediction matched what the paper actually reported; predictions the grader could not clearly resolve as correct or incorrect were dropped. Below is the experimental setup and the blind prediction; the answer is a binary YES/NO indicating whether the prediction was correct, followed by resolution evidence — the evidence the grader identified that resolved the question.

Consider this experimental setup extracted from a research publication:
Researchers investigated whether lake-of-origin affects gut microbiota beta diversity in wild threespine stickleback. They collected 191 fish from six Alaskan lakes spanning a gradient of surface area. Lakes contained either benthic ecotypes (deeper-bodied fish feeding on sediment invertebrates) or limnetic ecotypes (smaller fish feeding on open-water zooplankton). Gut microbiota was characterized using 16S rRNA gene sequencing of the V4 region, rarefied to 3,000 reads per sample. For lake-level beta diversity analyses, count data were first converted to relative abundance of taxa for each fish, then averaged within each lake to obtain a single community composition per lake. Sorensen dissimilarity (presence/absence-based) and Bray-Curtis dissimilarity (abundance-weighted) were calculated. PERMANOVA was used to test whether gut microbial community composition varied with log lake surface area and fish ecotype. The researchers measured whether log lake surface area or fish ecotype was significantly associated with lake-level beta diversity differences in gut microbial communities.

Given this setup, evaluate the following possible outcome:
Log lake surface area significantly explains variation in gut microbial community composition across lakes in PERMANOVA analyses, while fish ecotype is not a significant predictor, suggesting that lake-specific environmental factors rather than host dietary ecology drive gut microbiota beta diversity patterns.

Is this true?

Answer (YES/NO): NO